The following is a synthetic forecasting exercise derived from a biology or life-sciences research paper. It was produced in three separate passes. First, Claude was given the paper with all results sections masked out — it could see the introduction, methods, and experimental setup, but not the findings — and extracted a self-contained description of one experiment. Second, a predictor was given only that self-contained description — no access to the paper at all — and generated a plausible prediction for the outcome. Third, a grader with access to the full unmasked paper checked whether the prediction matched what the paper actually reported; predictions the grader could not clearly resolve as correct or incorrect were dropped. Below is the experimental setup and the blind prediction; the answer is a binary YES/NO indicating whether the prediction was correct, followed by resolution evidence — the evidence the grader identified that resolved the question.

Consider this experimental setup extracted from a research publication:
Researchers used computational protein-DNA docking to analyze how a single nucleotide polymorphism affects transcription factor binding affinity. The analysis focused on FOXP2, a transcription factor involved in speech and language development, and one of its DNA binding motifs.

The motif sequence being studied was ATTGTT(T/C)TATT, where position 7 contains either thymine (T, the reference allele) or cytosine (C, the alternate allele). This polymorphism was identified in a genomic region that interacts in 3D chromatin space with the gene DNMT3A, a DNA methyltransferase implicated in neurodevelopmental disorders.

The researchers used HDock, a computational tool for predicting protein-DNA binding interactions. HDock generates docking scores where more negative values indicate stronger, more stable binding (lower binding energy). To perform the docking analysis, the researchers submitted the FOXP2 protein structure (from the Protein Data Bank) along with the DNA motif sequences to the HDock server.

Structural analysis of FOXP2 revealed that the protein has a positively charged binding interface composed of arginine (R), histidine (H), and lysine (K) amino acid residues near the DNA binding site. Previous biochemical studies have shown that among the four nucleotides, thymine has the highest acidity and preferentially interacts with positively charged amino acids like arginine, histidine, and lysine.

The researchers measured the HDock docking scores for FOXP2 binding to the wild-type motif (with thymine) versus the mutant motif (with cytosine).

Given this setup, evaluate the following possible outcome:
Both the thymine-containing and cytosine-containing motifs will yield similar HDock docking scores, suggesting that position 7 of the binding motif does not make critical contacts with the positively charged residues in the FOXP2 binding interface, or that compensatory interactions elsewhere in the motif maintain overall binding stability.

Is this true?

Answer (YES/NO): NO